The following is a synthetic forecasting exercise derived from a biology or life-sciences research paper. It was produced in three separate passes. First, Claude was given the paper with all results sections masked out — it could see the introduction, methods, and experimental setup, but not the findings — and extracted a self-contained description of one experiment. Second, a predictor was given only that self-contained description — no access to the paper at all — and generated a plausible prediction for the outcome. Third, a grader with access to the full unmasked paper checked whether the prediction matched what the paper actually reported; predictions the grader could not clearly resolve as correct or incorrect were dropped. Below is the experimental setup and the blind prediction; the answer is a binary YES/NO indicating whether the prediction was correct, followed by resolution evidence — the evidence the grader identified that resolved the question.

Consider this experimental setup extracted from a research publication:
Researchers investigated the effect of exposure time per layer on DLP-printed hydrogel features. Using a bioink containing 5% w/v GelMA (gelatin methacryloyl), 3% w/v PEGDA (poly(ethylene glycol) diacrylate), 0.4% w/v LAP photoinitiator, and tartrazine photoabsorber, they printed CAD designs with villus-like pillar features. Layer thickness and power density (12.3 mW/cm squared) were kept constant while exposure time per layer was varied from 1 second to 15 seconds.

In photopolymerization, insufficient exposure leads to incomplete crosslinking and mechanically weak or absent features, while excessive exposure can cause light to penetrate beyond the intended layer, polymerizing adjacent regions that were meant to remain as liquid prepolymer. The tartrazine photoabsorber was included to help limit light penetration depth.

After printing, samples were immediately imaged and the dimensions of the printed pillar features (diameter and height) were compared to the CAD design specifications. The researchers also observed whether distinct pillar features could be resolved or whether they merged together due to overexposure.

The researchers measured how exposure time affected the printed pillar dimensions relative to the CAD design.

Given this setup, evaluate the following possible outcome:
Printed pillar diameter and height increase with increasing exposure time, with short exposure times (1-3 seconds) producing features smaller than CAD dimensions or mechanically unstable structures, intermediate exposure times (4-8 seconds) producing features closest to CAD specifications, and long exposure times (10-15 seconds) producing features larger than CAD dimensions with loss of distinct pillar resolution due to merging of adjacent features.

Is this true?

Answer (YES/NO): NO